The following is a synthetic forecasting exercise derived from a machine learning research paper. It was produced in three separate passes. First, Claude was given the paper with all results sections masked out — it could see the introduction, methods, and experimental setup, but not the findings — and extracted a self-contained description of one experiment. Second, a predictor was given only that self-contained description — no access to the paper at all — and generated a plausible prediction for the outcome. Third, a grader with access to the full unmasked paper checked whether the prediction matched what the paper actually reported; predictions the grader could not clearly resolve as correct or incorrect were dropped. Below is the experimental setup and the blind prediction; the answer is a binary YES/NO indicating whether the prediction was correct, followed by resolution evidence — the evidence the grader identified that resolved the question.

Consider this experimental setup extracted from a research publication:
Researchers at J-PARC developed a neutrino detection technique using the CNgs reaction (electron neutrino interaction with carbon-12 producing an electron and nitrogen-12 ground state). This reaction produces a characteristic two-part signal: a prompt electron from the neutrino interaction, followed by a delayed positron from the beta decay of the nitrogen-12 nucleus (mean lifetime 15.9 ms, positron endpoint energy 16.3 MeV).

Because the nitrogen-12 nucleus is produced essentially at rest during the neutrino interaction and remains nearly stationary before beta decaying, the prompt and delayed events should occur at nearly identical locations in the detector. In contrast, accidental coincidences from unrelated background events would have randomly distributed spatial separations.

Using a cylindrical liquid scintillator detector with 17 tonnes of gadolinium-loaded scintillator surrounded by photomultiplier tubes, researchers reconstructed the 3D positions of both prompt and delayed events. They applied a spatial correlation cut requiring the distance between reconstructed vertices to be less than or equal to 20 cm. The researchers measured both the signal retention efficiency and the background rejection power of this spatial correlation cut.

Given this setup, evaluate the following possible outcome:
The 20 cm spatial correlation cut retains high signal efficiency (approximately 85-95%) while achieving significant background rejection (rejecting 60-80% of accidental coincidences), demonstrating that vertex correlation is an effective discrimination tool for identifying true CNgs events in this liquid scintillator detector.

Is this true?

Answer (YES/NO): NO